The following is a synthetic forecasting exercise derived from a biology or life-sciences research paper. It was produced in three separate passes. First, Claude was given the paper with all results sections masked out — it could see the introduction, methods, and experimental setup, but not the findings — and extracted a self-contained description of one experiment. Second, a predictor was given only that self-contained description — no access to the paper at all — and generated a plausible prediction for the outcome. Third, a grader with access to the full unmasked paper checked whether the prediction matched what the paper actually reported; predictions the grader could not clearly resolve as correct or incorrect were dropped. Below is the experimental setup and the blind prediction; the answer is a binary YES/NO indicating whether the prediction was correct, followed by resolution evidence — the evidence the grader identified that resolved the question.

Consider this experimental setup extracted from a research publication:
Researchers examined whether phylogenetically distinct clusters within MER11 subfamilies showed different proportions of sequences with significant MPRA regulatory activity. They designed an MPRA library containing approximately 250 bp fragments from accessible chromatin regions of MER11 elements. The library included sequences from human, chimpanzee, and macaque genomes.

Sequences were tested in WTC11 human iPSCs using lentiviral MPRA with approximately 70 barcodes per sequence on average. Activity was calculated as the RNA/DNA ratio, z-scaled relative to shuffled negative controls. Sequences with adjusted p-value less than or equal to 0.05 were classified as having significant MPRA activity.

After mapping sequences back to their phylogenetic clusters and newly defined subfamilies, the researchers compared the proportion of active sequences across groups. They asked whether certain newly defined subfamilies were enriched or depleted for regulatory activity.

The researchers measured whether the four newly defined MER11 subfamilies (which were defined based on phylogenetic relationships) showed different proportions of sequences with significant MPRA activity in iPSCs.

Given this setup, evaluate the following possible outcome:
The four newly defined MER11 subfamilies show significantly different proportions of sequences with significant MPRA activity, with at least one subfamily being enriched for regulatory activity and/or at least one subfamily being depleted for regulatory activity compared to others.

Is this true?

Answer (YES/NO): YES